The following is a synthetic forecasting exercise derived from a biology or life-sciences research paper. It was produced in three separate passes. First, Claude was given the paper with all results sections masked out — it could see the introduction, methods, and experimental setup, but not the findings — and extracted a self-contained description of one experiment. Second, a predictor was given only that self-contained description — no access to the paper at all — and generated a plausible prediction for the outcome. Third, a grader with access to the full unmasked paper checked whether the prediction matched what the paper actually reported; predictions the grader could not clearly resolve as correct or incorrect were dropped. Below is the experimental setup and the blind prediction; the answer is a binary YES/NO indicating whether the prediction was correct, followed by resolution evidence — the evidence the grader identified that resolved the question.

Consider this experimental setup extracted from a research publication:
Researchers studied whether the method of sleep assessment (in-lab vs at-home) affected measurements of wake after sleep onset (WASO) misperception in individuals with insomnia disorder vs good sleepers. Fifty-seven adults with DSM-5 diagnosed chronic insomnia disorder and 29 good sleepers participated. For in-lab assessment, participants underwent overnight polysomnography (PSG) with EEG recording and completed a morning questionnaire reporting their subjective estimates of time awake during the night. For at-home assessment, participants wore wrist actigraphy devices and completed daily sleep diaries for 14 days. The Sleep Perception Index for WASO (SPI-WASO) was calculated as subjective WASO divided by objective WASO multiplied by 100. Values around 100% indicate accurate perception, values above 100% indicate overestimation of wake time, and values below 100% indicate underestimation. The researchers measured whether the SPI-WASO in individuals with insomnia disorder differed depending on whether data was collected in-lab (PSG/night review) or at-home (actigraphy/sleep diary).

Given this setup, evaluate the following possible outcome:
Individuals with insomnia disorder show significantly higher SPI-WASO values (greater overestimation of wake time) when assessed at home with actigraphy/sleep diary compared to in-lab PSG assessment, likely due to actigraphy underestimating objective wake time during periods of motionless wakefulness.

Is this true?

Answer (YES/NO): NO